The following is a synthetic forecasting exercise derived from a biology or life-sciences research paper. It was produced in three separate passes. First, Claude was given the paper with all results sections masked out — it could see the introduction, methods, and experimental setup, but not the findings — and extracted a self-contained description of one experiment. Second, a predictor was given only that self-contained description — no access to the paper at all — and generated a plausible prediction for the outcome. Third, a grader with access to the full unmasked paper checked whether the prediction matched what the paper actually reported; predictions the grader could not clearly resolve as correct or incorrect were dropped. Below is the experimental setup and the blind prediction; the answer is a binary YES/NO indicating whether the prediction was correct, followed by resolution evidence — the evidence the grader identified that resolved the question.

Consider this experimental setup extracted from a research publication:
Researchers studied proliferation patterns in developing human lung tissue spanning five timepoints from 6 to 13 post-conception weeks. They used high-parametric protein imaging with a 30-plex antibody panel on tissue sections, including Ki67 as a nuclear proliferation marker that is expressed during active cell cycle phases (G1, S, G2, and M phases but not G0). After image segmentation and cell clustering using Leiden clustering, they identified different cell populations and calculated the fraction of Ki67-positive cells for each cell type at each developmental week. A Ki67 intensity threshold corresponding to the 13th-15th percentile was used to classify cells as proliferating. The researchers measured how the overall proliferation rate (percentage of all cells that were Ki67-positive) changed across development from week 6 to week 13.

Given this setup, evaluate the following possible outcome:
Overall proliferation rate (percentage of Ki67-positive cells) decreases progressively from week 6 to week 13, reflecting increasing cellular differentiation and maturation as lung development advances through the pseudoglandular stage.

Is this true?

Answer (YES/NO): YES